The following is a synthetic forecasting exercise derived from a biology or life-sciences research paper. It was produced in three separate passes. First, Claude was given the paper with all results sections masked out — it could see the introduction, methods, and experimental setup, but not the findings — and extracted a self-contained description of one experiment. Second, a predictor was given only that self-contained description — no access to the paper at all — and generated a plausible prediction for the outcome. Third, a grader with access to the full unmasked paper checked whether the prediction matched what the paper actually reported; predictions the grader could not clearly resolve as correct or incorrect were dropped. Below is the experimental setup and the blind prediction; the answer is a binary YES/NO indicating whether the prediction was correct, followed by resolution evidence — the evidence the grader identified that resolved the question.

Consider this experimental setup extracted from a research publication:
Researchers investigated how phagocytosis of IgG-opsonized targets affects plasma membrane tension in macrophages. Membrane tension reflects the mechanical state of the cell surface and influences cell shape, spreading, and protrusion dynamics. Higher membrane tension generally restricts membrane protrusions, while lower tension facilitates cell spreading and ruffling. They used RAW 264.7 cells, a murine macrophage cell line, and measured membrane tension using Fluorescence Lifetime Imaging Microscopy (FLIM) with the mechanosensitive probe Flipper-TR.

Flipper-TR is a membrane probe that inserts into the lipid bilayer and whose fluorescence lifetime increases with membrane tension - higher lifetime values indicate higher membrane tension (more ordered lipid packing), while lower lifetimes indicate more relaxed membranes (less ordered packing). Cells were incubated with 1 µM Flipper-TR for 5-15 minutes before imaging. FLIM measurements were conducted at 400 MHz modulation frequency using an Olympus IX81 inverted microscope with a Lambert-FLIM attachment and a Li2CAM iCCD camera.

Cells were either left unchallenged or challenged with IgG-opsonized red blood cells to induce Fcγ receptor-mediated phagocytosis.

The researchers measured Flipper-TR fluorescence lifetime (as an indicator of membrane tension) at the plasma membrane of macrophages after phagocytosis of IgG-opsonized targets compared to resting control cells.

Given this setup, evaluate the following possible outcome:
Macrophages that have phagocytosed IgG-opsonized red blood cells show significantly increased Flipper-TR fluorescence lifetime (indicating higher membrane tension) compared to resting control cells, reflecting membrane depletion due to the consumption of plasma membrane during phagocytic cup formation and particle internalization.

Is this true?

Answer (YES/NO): YES